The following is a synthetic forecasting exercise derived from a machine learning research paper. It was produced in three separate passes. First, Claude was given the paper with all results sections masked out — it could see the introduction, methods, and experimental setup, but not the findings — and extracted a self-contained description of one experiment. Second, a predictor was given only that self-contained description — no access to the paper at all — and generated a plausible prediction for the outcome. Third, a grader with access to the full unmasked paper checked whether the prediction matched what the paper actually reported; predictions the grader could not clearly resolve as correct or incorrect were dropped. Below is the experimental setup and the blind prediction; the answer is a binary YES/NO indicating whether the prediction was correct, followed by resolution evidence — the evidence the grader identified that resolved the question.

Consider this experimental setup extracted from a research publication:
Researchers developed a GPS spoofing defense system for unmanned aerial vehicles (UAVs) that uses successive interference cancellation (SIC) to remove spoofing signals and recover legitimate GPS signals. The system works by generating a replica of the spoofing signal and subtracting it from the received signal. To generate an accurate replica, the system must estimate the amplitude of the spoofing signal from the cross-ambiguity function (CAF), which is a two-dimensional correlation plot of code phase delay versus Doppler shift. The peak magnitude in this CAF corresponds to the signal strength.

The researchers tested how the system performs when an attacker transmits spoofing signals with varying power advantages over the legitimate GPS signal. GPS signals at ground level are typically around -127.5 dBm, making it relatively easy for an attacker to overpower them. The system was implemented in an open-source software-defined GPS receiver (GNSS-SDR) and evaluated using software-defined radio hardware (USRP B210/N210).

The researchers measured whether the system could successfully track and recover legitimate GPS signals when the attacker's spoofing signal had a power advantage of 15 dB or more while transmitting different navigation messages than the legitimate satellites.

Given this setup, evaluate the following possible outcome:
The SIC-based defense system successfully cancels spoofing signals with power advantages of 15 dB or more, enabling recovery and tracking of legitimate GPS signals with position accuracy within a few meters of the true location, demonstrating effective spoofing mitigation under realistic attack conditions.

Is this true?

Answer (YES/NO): NO